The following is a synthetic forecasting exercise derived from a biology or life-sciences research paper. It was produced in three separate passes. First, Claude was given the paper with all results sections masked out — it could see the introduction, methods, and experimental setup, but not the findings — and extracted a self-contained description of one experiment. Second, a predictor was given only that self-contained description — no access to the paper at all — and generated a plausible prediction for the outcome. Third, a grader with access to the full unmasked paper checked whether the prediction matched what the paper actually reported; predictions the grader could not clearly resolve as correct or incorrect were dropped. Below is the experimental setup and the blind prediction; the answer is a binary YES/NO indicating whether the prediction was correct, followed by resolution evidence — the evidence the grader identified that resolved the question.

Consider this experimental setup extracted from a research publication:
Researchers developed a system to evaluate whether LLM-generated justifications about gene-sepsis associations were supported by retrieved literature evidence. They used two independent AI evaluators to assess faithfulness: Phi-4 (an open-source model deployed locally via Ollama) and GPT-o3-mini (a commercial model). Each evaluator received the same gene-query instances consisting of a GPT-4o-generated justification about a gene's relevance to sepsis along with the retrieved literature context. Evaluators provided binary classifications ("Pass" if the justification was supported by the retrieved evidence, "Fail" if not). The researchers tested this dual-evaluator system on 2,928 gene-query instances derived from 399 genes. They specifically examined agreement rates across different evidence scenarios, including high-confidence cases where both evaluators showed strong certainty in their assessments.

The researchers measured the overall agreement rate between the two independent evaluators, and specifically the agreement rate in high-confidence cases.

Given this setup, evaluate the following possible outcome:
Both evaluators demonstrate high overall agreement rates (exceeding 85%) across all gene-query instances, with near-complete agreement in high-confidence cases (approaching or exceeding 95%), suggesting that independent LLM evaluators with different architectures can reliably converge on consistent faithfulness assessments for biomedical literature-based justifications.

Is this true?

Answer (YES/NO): NO